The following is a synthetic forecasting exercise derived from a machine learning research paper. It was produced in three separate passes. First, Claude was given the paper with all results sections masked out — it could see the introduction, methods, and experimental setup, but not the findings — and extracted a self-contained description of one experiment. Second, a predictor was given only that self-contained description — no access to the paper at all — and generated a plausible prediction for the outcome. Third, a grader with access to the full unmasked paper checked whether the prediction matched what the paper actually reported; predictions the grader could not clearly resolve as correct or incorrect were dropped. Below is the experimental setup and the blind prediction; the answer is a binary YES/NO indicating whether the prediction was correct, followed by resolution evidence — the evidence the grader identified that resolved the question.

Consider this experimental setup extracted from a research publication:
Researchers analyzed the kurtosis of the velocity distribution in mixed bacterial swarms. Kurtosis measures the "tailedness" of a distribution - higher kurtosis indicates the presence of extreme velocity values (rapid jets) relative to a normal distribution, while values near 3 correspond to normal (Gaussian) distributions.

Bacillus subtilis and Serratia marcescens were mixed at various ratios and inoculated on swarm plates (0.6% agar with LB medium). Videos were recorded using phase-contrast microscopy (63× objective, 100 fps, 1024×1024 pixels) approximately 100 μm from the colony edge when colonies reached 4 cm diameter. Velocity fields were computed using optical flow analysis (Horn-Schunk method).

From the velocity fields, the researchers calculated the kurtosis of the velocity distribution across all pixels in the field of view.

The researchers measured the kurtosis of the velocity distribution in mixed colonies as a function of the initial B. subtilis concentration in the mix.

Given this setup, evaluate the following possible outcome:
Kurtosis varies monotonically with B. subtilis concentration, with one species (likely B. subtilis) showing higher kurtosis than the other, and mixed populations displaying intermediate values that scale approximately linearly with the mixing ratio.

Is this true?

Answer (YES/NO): NO